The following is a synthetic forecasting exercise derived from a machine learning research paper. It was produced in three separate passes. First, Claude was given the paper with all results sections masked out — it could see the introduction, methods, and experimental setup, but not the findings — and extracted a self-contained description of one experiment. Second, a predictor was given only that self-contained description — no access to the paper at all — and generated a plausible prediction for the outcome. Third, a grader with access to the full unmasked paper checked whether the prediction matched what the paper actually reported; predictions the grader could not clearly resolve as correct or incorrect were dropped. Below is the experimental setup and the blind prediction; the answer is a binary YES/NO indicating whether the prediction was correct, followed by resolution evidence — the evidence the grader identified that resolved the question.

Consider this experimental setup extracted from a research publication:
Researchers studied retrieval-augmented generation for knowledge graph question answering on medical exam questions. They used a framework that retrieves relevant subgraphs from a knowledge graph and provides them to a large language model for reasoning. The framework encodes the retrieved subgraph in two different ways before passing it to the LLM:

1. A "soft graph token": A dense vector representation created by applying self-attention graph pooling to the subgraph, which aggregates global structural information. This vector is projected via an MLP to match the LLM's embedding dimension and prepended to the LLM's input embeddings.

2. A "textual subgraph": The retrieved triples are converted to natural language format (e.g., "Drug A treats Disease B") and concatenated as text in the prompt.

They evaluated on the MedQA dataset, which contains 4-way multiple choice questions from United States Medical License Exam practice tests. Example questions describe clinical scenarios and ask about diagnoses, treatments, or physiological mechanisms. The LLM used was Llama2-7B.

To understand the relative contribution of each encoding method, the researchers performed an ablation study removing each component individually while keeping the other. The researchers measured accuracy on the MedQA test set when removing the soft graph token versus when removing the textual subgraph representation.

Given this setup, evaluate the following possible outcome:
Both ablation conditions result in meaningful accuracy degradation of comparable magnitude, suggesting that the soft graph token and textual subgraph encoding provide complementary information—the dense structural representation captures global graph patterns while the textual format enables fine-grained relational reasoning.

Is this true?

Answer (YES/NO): NO